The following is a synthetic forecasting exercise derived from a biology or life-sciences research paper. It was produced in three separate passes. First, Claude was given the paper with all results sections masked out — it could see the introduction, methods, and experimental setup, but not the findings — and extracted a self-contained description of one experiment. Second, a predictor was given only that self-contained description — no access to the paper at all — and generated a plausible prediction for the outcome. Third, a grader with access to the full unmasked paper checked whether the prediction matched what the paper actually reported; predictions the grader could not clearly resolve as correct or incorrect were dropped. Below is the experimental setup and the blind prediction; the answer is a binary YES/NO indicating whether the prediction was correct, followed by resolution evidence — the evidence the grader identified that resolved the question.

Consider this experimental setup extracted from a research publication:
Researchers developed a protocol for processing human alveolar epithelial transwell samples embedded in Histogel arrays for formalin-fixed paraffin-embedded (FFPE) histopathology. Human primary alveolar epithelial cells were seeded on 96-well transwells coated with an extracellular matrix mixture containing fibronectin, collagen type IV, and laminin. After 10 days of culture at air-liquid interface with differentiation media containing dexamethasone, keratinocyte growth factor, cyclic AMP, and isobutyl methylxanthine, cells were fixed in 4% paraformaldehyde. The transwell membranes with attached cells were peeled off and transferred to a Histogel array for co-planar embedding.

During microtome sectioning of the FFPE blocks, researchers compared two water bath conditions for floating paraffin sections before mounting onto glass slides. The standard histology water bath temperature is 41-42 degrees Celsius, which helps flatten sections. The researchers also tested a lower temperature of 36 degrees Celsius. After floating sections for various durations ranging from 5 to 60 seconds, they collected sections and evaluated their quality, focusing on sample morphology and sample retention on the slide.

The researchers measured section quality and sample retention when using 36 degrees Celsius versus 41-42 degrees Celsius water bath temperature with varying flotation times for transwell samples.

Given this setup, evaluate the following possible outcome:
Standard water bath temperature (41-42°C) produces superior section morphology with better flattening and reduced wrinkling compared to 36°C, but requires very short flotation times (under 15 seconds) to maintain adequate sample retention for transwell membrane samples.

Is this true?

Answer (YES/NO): NO